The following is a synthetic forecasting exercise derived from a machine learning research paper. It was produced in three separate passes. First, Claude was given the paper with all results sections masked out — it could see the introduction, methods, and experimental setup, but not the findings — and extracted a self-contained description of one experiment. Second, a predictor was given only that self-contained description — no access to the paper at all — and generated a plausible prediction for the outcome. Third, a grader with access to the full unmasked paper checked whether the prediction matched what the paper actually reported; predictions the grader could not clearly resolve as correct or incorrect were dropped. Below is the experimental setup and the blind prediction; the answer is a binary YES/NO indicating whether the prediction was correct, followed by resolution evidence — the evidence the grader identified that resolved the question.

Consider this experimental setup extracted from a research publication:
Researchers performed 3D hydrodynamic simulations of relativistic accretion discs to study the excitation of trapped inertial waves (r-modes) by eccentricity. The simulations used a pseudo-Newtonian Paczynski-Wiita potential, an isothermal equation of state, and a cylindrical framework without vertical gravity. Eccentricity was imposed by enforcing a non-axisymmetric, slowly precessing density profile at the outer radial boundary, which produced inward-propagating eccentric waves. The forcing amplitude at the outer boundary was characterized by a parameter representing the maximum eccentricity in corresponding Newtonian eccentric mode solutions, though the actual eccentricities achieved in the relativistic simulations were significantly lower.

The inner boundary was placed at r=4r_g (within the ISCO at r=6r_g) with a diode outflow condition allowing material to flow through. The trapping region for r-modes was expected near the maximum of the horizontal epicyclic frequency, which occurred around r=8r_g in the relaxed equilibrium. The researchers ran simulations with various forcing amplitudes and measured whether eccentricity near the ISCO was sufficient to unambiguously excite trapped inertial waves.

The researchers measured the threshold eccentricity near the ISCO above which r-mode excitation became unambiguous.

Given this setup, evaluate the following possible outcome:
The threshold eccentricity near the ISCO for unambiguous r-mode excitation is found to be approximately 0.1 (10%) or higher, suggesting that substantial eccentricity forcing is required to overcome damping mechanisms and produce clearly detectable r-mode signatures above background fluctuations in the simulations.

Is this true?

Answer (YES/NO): NO